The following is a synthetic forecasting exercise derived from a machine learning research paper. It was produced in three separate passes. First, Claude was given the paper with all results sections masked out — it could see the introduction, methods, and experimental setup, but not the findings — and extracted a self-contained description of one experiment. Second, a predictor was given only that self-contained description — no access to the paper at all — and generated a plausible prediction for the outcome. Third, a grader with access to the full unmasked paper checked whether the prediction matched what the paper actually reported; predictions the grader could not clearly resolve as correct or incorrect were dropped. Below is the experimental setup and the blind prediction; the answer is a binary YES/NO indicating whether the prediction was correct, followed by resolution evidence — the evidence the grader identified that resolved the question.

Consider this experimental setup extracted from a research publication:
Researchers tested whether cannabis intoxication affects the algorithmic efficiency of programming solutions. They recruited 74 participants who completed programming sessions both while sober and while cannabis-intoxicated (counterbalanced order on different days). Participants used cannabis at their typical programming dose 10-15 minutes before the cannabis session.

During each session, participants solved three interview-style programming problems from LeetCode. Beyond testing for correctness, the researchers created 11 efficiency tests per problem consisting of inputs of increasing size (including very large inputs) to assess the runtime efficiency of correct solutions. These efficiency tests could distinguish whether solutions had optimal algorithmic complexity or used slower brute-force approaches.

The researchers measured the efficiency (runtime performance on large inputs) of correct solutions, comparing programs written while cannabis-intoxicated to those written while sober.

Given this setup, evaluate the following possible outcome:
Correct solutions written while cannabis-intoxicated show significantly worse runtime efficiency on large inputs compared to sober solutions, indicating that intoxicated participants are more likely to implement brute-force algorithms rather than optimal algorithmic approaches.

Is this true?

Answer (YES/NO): NO